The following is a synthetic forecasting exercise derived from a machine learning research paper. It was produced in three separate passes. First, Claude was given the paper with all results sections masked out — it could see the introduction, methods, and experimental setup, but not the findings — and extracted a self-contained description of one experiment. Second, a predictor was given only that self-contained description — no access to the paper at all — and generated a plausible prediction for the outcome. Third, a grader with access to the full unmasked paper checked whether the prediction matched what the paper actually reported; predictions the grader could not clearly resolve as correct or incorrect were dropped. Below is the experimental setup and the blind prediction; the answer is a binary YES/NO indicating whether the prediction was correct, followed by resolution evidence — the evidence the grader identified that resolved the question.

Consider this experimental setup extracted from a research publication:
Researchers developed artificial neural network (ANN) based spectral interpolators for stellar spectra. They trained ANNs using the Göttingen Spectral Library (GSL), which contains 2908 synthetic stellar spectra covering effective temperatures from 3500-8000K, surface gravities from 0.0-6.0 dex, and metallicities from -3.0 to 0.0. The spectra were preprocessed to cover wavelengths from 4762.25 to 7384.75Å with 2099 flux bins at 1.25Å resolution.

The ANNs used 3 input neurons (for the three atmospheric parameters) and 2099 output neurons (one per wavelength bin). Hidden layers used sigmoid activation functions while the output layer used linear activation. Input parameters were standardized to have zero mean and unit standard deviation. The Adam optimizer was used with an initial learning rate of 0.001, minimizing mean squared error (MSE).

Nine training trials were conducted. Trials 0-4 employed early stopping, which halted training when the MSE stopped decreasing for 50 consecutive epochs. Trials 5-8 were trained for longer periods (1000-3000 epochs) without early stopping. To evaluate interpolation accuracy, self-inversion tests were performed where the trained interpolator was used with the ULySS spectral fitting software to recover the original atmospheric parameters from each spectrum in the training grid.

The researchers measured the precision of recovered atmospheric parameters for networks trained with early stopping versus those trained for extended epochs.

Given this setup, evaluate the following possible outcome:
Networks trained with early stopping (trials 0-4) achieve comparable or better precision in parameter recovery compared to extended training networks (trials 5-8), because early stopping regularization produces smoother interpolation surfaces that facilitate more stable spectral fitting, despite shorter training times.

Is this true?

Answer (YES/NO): NO